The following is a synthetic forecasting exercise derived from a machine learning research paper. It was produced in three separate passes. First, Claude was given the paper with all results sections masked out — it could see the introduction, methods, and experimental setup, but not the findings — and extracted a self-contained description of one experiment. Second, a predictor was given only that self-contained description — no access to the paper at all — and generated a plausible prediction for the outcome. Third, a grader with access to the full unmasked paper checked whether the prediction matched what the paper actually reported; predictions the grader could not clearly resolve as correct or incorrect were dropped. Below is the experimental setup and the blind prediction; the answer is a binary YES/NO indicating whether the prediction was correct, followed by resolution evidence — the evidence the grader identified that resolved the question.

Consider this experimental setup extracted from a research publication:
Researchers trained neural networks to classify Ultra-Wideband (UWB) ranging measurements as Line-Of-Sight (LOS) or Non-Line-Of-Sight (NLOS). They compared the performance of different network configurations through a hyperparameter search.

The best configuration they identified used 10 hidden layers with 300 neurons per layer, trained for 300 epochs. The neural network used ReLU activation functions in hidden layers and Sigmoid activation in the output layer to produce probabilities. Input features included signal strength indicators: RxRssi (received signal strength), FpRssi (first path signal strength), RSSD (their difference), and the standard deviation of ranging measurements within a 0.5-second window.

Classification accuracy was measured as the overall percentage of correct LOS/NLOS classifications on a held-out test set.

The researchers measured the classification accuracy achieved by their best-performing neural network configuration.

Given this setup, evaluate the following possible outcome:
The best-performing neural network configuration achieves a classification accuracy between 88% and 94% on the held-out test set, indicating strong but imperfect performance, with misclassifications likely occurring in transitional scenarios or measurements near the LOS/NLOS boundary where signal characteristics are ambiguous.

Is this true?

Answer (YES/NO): YES